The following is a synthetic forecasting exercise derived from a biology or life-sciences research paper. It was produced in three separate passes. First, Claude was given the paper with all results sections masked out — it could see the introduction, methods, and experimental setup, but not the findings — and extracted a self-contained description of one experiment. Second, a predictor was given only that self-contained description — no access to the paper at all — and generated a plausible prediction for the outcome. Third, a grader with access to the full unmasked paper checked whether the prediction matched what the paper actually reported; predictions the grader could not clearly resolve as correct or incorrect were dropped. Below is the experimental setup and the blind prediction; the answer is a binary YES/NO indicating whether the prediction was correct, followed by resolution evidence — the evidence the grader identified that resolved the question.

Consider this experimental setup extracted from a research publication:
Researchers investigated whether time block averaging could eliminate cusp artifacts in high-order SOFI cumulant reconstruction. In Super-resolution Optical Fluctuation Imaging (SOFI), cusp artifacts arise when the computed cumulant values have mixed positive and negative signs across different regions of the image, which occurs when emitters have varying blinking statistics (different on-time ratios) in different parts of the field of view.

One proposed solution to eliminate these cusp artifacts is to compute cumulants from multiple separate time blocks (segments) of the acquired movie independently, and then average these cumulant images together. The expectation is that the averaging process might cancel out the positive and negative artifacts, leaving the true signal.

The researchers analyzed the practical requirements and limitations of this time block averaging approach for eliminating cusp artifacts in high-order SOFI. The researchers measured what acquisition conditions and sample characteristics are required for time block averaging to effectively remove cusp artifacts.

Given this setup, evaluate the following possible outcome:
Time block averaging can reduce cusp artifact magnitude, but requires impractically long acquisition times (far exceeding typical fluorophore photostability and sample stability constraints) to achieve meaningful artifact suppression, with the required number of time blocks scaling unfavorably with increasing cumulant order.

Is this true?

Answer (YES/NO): NO